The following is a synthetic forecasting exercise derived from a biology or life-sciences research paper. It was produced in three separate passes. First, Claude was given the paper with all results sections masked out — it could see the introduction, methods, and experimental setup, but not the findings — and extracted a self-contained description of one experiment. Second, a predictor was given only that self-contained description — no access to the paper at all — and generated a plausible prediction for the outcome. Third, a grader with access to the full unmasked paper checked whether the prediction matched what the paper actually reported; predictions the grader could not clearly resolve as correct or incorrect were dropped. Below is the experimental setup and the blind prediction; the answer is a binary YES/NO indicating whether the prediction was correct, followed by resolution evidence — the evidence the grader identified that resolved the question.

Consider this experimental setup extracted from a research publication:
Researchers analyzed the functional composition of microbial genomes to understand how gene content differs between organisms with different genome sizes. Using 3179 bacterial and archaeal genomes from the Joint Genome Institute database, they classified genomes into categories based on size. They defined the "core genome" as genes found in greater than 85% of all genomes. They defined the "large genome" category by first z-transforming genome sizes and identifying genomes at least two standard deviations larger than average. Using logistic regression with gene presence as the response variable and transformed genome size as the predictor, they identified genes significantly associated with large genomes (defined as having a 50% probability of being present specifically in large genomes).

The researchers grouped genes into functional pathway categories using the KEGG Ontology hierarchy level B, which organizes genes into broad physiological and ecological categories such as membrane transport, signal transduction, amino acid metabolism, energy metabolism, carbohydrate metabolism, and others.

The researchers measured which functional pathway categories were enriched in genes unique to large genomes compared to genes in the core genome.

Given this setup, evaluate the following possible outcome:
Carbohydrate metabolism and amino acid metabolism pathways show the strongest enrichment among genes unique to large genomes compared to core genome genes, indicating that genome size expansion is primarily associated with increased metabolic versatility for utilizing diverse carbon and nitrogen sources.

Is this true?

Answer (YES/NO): NO